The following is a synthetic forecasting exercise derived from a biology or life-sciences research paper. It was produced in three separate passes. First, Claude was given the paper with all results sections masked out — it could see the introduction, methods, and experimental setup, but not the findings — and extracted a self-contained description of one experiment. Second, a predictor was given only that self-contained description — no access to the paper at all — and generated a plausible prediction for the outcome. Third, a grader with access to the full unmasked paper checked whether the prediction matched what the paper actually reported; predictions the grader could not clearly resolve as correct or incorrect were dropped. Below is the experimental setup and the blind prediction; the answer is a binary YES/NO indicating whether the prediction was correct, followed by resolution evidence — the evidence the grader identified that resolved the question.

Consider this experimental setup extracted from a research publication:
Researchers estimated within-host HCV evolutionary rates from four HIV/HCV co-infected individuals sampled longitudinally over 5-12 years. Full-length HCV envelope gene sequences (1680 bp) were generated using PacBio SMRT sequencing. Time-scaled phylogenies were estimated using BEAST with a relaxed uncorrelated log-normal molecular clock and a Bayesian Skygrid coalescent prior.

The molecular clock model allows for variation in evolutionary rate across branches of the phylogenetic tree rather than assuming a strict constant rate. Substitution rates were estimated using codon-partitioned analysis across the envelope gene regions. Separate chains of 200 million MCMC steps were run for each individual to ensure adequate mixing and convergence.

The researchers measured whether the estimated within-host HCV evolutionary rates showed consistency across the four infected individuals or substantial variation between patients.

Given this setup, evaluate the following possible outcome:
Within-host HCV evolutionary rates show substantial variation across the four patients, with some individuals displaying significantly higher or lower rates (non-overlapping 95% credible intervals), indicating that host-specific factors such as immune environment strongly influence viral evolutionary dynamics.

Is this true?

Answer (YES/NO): YES